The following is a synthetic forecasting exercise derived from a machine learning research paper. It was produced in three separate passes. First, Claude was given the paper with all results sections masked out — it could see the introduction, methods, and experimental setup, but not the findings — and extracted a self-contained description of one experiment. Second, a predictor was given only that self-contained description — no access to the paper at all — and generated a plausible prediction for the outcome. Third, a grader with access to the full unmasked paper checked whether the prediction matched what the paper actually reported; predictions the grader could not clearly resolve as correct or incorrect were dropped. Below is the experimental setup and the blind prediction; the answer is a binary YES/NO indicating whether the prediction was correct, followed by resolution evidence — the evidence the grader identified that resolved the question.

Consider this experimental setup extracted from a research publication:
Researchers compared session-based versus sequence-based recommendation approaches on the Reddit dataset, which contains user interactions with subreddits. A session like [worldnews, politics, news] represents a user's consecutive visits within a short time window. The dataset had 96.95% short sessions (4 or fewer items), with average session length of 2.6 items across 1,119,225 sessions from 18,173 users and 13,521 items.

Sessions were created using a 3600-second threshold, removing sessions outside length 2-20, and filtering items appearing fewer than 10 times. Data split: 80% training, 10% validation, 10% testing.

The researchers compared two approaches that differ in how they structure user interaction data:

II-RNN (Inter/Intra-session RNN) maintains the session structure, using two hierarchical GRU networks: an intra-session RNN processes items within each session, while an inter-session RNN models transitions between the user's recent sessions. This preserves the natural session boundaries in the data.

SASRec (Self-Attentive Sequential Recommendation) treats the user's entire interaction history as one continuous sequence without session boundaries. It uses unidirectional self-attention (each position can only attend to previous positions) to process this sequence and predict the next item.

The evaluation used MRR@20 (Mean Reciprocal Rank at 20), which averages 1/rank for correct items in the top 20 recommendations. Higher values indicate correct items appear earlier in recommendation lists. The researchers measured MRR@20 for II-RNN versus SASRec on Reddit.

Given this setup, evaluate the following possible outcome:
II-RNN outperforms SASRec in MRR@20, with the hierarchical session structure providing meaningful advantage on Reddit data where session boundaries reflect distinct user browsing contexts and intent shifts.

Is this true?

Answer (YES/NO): YES